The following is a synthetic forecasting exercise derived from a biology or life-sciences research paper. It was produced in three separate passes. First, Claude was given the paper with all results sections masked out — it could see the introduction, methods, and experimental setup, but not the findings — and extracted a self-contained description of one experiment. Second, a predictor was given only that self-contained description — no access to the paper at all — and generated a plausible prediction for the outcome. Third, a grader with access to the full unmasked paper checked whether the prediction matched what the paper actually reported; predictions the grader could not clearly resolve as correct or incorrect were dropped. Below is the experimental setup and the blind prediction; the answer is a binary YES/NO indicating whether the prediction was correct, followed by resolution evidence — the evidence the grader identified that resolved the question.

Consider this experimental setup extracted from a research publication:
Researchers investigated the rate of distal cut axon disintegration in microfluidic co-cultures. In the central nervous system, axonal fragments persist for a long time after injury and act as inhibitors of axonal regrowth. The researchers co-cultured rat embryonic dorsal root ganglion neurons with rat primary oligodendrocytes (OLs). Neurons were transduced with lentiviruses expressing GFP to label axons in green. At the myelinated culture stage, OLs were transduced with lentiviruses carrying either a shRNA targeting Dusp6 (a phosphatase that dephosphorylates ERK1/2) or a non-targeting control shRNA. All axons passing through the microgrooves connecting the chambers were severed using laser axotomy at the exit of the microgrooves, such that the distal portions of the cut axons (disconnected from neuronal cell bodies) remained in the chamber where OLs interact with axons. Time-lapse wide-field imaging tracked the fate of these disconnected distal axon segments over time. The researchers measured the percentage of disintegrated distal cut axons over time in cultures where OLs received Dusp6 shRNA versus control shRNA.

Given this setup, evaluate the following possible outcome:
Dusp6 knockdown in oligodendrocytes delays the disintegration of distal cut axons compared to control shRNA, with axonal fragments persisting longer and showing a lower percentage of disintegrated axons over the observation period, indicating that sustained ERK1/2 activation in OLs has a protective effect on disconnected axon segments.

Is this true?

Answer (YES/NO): NO